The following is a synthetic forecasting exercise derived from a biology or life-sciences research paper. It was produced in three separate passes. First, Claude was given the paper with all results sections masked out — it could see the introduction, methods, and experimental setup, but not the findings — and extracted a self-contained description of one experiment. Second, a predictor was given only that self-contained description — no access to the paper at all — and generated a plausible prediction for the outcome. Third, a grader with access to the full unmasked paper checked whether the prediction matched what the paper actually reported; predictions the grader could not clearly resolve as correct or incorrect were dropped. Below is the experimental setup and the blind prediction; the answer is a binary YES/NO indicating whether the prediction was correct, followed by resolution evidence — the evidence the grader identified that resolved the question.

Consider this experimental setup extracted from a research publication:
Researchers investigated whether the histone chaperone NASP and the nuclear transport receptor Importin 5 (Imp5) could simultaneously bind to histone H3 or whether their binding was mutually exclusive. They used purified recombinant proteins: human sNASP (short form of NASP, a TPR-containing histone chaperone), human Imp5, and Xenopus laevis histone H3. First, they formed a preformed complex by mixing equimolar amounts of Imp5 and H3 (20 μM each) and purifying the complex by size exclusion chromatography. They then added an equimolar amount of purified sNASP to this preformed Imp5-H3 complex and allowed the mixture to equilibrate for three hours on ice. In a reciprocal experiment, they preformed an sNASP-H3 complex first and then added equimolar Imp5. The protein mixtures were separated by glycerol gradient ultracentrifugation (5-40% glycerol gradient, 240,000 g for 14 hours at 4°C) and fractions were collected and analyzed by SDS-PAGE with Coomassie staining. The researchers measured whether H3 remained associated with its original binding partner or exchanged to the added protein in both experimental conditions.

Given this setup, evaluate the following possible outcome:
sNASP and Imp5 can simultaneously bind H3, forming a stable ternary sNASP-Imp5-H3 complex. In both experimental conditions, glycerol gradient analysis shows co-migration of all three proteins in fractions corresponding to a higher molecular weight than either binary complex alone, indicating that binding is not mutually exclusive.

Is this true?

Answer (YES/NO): NO